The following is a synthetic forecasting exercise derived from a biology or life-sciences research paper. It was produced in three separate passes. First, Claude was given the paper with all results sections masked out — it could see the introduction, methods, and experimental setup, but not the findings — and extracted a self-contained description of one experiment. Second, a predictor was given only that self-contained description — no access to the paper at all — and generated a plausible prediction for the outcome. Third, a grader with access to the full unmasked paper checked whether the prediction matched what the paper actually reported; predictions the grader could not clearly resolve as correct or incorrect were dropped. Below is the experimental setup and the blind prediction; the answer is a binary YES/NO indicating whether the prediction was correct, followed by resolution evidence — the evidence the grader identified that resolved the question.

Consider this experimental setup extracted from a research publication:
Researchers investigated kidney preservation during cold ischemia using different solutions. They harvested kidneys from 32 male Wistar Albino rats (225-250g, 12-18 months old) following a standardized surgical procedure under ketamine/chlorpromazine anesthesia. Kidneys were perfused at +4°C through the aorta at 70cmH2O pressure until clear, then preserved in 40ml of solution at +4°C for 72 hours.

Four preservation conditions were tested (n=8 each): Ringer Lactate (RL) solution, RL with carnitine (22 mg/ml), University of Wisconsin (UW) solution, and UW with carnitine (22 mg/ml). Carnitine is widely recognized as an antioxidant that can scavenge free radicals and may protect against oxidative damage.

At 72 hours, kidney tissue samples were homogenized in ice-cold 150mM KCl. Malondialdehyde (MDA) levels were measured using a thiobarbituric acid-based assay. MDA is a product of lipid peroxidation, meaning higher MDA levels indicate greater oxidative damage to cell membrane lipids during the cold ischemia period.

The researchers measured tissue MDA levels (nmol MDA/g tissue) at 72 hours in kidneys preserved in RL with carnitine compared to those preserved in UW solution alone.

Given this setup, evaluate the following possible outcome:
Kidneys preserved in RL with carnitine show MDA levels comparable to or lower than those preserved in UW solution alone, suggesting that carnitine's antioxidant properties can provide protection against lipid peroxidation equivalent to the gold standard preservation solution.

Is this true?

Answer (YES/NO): YES